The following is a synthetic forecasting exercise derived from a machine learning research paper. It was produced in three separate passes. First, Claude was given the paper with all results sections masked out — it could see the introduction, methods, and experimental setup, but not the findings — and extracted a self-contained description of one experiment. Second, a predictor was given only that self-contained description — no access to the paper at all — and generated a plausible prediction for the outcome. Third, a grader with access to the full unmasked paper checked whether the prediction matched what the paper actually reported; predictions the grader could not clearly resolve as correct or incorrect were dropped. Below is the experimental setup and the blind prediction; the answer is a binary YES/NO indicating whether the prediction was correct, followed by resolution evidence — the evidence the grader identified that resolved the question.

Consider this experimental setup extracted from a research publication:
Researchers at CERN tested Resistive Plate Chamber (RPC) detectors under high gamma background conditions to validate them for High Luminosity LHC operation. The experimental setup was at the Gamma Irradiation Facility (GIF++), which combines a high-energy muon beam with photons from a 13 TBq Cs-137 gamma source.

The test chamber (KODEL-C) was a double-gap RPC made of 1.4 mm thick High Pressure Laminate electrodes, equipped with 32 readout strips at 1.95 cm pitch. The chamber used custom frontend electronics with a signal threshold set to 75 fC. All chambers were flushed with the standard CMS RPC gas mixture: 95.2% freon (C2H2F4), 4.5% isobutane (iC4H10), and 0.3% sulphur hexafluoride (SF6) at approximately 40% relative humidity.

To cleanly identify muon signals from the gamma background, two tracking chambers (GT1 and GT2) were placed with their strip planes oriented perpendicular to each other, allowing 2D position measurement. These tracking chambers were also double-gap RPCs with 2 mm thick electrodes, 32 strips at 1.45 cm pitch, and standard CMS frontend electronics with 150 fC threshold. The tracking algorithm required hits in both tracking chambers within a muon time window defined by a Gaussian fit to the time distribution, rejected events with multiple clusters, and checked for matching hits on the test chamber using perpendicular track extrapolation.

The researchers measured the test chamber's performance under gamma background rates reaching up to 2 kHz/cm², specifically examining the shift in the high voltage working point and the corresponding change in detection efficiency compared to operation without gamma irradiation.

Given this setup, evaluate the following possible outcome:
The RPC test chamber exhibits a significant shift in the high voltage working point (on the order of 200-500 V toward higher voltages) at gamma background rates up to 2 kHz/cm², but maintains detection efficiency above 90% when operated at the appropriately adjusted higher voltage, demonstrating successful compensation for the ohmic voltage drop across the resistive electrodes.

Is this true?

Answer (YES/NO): NO